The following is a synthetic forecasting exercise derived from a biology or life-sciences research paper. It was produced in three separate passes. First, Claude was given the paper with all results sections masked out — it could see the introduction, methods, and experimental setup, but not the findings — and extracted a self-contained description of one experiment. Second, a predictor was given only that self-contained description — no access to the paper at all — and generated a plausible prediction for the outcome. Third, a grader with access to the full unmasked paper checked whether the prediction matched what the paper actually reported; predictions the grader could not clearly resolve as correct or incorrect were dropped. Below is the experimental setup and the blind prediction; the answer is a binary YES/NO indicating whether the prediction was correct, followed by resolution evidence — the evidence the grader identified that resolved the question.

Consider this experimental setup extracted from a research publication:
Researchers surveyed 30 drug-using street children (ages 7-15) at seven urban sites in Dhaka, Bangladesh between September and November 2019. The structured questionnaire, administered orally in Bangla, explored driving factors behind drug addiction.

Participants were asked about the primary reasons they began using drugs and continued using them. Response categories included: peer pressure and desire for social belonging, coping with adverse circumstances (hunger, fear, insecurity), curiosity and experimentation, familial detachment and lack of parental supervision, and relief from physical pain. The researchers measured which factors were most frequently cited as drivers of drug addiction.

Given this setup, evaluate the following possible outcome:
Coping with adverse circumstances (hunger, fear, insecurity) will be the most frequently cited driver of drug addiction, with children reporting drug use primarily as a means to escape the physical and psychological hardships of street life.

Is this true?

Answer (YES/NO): NO